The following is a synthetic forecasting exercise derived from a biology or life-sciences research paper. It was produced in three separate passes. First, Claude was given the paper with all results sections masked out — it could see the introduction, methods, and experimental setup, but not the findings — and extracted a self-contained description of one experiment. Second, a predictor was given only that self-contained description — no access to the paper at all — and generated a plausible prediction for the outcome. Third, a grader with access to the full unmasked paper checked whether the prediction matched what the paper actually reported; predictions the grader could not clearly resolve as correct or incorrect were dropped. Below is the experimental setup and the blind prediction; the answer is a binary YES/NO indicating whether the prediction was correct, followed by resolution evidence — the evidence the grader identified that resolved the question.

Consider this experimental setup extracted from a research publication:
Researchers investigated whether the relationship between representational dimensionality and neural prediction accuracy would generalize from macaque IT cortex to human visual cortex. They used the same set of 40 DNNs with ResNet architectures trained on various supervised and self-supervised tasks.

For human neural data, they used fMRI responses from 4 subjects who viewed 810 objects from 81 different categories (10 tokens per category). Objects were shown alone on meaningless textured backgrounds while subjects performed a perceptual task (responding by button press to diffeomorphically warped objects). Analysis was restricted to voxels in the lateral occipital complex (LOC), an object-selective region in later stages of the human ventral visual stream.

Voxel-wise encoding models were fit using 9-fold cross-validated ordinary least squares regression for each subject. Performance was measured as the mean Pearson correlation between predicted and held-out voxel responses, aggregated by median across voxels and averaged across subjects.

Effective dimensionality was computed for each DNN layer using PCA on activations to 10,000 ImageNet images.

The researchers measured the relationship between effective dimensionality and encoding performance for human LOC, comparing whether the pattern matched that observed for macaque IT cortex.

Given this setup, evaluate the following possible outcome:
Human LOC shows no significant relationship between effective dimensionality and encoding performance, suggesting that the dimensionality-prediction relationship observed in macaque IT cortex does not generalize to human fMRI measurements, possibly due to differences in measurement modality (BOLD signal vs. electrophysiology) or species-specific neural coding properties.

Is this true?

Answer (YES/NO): NO